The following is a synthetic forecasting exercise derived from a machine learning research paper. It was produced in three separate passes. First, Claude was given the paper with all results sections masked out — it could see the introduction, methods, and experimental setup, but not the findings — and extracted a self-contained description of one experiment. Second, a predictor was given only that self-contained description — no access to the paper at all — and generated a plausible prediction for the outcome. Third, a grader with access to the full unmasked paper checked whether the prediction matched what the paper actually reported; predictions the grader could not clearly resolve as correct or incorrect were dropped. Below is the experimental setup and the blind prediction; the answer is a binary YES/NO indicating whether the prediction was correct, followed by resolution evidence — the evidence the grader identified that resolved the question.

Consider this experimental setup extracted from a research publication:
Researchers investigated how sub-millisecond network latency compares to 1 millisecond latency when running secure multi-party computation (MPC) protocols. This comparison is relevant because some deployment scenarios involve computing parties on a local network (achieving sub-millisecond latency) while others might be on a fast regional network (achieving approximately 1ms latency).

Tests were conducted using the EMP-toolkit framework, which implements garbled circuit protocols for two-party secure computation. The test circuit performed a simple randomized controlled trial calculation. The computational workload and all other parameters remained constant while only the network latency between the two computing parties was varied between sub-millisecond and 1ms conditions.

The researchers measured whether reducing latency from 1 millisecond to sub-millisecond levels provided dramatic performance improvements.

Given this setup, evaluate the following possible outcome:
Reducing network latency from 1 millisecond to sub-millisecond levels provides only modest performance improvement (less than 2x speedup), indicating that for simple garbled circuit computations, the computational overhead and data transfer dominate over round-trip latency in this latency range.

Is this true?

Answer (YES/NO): YES